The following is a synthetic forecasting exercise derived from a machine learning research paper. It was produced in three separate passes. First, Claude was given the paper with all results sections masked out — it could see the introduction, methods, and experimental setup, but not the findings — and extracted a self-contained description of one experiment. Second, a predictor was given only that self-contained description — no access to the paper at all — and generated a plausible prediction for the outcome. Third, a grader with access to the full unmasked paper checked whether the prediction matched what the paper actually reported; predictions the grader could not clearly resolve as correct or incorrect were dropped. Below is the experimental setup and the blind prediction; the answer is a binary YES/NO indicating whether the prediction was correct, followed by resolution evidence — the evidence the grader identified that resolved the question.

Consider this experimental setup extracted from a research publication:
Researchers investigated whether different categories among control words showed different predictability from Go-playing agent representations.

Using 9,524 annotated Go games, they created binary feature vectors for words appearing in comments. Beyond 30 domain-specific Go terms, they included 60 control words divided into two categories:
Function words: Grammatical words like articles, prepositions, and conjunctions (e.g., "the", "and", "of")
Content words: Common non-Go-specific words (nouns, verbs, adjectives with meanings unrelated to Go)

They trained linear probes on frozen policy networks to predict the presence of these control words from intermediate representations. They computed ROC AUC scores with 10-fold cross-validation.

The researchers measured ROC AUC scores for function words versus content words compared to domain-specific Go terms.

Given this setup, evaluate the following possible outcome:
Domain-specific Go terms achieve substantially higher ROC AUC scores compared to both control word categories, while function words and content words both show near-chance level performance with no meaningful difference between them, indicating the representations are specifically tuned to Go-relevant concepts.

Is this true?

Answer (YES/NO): NO